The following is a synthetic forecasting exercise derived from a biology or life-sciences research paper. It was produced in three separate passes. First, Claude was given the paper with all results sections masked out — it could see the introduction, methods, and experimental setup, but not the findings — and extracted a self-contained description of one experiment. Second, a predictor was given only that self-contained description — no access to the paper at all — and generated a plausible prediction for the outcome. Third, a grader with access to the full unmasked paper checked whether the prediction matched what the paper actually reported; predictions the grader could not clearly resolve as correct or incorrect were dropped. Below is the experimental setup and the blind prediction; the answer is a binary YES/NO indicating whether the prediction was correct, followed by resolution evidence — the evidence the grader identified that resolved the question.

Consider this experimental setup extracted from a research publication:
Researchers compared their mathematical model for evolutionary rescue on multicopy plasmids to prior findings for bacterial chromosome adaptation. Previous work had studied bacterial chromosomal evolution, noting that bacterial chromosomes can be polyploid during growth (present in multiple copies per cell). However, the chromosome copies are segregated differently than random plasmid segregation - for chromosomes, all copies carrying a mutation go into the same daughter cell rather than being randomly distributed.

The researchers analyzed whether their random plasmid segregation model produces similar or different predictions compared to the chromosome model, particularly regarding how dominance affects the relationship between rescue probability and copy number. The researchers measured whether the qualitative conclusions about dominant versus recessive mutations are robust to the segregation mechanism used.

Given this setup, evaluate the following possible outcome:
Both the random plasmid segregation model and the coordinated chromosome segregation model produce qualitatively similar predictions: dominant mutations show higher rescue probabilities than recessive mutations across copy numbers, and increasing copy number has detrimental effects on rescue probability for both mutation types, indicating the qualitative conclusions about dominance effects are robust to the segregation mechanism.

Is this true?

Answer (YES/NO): NO